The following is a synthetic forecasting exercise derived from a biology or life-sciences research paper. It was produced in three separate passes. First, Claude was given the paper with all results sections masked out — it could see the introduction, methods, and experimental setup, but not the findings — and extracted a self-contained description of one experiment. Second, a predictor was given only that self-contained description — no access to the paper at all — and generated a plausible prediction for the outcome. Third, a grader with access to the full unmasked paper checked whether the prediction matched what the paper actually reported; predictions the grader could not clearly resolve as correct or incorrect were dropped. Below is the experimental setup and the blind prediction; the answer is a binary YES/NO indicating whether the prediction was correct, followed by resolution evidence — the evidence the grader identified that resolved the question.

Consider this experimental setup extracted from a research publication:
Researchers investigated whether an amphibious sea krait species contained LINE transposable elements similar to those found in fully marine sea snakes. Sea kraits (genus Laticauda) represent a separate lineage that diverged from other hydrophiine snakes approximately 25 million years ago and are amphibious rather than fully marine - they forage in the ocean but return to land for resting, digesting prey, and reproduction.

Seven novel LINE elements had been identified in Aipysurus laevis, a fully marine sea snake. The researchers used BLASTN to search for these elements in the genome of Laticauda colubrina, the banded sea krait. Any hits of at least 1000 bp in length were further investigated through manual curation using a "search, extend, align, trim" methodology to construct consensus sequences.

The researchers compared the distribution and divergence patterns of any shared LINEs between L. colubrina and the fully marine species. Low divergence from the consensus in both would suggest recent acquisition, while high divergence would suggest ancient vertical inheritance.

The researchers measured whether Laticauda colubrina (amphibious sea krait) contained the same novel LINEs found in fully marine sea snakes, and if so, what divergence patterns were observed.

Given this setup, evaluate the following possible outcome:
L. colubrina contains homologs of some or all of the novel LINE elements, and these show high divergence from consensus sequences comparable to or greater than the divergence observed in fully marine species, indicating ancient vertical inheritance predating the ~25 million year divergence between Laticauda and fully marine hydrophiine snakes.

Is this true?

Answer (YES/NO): NO